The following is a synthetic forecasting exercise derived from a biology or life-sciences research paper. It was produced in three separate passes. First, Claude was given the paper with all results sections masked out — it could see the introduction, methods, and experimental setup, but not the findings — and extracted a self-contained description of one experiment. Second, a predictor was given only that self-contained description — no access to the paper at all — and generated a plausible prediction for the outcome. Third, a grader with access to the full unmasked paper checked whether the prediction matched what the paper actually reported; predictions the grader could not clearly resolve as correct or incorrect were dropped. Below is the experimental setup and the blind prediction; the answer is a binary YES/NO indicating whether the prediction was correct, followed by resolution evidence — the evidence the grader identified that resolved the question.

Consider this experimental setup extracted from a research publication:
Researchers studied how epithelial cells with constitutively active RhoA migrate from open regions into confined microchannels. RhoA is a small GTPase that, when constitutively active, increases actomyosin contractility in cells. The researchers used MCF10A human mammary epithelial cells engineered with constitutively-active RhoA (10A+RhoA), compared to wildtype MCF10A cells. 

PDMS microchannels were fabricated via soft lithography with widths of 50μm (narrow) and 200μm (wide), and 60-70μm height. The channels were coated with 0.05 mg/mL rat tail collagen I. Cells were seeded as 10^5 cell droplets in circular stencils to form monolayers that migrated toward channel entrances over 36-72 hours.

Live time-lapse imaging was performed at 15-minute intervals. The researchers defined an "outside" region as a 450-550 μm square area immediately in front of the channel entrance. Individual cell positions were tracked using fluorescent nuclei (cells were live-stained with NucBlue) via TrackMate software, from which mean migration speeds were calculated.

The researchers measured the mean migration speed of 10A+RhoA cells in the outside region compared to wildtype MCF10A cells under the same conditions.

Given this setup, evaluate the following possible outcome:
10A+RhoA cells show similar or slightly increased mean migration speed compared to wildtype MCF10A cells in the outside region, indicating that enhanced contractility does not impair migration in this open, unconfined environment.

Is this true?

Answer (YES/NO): NO